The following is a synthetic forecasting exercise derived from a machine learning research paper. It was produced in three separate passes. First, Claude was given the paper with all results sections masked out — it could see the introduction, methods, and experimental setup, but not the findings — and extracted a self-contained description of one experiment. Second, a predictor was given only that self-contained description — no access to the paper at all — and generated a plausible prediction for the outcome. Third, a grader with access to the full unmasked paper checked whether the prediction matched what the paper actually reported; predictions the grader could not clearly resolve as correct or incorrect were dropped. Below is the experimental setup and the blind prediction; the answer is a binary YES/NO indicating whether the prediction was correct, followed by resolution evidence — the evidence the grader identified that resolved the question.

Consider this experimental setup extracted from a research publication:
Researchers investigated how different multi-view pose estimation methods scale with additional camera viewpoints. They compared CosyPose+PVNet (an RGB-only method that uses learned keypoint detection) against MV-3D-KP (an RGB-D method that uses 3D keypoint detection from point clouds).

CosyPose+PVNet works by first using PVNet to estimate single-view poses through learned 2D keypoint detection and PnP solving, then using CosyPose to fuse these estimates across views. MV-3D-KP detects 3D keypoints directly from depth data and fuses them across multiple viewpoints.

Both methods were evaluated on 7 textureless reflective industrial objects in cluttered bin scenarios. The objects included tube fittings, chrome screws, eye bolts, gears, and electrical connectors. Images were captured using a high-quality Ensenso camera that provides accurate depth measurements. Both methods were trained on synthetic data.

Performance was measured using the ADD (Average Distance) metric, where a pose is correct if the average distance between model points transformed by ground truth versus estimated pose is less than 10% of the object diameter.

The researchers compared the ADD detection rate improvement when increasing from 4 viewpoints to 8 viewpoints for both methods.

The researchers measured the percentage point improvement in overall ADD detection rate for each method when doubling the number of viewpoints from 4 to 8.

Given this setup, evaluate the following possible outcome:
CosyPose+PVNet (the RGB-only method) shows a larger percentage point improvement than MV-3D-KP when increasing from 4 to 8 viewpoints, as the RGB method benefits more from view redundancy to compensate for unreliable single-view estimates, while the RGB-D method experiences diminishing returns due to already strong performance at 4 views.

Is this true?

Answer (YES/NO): YES